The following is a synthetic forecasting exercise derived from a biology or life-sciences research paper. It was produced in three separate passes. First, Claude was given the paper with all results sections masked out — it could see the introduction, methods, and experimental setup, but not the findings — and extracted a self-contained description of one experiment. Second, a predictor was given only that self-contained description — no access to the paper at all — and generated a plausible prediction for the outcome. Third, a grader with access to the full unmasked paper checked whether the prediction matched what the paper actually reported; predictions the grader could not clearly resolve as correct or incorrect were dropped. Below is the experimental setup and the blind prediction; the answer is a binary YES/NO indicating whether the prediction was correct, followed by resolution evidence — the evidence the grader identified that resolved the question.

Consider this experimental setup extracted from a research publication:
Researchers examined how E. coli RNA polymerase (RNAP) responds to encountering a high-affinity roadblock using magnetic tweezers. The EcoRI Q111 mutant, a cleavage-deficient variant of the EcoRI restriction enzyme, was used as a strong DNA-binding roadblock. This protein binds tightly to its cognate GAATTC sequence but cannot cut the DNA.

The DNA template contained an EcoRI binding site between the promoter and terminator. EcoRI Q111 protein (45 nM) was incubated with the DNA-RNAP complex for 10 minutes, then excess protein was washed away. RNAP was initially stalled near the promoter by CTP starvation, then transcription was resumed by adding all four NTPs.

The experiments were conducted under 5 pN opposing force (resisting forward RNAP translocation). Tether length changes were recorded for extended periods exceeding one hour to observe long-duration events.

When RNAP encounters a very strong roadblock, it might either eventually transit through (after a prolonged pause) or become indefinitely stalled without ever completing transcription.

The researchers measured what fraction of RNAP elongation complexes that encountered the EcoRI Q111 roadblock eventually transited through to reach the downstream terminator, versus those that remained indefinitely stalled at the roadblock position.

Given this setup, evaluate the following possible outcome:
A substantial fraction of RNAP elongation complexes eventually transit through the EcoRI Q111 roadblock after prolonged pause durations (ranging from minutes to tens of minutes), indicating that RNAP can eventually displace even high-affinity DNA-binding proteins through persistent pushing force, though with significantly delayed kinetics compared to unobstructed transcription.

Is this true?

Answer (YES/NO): NO